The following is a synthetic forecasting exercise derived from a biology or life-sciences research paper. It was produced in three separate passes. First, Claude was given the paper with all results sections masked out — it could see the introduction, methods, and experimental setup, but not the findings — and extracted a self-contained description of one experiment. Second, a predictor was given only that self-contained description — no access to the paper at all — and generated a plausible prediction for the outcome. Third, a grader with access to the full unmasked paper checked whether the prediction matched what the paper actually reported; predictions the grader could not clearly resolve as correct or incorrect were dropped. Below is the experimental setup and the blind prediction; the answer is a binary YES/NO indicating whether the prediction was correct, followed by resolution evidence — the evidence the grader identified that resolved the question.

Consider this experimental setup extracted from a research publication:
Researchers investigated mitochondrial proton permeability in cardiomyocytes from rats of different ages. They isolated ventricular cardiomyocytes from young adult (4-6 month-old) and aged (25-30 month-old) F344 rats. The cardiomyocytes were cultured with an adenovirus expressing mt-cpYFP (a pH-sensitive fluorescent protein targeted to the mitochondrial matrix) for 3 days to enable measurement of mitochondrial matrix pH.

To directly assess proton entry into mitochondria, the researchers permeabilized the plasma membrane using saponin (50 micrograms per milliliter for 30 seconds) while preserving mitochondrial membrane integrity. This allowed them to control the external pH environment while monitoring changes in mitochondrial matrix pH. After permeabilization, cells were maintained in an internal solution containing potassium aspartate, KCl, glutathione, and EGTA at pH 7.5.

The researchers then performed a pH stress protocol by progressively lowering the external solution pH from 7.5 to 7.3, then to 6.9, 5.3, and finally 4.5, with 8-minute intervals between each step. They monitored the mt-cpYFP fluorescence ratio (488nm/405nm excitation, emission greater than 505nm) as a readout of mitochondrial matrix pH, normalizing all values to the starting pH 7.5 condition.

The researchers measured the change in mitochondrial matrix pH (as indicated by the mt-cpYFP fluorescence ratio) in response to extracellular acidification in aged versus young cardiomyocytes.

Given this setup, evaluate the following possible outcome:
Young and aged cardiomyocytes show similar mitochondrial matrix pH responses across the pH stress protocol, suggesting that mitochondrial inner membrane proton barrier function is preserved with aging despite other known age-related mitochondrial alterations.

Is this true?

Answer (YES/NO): NO